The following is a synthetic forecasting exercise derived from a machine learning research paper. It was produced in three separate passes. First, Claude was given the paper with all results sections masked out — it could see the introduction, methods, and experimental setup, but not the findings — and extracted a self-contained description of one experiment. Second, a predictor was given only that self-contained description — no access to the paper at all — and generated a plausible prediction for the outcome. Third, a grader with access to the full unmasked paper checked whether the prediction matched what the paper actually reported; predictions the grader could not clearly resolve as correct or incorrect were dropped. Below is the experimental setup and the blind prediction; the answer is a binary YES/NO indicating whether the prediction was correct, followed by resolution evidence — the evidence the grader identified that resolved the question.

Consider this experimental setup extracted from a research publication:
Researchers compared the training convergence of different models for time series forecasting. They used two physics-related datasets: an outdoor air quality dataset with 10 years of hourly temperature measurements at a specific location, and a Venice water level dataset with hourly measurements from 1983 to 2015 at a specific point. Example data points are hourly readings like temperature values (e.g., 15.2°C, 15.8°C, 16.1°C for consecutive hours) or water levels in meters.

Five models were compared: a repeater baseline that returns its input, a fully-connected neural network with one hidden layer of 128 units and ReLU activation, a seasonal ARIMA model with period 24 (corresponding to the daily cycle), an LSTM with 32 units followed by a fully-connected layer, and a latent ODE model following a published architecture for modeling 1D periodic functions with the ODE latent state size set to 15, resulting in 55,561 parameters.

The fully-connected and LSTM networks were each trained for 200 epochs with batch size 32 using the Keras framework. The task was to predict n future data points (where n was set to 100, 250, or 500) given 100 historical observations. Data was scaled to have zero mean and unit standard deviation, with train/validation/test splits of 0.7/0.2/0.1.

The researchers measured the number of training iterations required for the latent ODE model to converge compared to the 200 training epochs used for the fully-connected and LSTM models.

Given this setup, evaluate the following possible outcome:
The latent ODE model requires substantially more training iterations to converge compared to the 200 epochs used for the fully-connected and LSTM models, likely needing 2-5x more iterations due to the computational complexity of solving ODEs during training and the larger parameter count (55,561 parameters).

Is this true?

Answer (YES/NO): NO